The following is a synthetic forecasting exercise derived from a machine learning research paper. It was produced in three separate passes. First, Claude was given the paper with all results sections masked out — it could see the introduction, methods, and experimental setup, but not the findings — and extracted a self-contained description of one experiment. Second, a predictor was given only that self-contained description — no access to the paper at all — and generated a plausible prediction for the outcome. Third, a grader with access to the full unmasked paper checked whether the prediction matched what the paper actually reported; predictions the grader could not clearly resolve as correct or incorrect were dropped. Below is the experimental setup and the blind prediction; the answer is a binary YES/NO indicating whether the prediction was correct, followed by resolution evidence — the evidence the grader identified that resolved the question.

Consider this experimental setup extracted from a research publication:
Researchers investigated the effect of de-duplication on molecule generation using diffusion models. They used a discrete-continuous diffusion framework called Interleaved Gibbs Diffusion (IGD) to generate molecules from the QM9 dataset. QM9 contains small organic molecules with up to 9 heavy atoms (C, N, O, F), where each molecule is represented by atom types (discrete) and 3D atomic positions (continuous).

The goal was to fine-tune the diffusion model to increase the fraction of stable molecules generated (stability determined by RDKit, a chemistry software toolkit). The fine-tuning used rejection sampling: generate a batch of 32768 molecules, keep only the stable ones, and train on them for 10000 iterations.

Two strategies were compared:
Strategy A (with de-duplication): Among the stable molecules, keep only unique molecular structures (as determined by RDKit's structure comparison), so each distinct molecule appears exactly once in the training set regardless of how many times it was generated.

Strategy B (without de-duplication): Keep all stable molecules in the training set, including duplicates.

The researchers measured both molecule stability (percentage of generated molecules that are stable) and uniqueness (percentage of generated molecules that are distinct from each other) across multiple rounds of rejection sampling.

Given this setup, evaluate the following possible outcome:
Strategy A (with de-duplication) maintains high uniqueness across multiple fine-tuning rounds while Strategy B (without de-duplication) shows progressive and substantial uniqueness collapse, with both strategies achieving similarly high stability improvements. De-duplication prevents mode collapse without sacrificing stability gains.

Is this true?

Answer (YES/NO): YES